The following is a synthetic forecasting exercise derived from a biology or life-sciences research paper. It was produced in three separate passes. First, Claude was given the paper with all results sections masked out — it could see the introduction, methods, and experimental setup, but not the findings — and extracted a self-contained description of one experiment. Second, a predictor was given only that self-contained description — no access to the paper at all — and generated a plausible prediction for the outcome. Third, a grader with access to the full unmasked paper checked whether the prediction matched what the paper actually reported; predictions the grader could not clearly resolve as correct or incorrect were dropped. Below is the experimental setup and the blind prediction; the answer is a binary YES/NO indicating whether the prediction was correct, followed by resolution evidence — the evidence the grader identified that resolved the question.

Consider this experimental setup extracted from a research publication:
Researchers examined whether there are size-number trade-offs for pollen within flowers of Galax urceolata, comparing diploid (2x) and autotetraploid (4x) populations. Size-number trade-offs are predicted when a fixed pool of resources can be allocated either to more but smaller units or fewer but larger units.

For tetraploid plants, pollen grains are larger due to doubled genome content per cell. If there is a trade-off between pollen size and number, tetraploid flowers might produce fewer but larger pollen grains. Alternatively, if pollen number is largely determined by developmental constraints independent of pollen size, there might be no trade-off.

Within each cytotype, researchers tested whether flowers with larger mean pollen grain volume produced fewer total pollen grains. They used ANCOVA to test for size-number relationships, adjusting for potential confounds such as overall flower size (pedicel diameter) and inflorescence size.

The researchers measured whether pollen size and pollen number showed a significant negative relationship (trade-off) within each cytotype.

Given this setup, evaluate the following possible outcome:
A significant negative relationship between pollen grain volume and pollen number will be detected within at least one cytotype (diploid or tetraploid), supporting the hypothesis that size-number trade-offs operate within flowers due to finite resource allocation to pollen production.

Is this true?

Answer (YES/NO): NO